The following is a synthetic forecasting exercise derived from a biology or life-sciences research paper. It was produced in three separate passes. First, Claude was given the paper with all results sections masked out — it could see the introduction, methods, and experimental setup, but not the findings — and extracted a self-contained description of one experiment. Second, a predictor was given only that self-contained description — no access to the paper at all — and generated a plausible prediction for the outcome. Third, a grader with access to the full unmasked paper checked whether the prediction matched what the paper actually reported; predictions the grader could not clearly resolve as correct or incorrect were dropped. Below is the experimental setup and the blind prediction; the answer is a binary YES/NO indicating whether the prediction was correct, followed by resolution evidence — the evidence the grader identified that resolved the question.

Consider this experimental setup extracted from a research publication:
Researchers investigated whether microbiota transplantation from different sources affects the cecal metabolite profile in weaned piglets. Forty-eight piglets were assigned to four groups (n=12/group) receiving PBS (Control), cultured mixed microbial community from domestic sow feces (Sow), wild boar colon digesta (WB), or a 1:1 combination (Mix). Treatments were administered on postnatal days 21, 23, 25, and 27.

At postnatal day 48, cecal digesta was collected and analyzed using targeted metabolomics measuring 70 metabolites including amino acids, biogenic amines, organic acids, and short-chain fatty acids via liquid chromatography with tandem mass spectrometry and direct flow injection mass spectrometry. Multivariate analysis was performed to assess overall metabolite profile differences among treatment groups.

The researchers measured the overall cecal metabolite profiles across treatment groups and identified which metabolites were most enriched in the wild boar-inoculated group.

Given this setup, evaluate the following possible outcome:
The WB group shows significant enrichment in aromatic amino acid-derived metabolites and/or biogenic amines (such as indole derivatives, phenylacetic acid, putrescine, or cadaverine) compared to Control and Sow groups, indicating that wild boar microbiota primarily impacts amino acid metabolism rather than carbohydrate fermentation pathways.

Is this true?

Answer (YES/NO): NO